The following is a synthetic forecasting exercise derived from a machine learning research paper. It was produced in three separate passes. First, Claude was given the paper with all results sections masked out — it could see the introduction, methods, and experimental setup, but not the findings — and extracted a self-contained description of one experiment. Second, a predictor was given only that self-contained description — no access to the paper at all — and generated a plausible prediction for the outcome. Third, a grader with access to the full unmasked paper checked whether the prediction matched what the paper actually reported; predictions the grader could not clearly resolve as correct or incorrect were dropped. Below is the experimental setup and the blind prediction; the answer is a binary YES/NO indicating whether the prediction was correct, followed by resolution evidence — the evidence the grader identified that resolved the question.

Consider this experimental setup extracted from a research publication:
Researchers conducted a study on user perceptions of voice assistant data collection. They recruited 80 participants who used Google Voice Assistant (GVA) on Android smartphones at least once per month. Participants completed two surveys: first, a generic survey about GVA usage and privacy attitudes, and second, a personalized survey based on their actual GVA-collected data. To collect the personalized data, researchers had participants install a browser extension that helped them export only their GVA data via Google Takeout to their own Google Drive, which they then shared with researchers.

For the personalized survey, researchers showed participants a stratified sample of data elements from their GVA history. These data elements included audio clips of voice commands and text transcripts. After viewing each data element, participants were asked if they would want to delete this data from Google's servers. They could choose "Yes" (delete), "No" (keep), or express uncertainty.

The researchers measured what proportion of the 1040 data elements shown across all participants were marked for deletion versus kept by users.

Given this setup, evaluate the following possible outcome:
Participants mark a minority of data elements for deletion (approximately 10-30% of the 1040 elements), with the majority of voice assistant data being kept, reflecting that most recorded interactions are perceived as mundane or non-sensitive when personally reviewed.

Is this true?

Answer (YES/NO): YES